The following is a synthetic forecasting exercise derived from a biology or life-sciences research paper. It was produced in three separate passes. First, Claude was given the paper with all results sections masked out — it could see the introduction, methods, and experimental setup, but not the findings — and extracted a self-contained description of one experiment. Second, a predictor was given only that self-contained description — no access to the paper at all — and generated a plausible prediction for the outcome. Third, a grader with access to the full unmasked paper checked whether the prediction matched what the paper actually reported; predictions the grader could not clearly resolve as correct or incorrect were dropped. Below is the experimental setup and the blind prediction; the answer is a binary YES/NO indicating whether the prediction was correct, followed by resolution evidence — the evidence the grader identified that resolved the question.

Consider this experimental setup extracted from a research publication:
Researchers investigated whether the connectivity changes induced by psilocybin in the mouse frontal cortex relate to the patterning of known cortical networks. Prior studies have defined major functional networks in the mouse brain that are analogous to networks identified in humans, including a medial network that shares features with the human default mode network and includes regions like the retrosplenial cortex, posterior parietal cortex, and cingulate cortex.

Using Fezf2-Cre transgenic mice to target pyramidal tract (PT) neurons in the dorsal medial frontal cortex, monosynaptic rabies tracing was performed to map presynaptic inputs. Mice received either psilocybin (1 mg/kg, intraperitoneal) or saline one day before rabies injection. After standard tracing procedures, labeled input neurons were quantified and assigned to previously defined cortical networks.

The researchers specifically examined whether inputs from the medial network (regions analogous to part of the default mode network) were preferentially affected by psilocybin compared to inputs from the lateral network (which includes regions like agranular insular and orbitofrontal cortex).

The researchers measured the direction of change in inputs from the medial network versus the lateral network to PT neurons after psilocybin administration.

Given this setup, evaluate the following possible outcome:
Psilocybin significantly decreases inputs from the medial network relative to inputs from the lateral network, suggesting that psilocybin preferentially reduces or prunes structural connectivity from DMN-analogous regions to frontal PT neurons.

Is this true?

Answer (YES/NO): NO